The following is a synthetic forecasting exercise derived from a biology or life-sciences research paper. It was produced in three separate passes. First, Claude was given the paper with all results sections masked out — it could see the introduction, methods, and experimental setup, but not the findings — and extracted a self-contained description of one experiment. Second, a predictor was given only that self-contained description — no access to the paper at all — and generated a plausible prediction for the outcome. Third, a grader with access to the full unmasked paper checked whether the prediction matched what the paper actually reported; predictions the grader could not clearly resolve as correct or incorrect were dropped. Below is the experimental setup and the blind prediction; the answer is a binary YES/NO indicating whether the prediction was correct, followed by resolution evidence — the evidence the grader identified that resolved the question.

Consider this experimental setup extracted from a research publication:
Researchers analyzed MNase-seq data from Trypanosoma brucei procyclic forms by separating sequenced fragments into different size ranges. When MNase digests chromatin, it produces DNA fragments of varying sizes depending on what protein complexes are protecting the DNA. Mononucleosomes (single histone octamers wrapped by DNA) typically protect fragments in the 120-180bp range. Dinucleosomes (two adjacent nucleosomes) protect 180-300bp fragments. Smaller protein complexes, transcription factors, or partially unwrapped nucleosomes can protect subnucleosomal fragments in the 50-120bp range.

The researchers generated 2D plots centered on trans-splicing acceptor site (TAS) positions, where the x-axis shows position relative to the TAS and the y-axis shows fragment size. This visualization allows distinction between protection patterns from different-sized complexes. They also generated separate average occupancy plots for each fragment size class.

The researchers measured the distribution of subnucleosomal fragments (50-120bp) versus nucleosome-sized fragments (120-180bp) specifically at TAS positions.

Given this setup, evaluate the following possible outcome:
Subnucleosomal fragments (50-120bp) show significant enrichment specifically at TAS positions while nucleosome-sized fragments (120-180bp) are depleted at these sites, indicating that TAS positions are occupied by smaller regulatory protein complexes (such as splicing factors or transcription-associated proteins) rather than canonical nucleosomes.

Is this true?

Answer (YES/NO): NO